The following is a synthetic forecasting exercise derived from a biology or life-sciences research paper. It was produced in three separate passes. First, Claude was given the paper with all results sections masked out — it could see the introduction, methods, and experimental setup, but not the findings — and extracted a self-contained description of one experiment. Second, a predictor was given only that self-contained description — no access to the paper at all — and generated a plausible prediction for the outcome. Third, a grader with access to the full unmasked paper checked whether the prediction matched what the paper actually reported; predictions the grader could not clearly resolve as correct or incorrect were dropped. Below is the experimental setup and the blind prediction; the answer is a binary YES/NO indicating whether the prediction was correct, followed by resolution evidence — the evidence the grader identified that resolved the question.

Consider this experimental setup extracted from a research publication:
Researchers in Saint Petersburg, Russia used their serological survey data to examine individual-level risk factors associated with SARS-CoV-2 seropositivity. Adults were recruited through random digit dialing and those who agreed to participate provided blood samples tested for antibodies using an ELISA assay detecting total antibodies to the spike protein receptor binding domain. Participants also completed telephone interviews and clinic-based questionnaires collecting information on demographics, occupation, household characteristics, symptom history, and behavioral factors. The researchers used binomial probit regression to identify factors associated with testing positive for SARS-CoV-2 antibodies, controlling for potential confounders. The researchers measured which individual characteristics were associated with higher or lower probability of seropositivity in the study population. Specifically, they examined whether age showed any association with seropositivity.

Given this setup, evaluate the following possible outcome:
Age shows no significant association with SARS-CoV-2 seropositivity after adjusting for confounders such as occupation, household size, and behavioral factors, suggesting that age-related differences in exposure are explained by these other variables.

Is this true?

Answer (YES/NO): YES